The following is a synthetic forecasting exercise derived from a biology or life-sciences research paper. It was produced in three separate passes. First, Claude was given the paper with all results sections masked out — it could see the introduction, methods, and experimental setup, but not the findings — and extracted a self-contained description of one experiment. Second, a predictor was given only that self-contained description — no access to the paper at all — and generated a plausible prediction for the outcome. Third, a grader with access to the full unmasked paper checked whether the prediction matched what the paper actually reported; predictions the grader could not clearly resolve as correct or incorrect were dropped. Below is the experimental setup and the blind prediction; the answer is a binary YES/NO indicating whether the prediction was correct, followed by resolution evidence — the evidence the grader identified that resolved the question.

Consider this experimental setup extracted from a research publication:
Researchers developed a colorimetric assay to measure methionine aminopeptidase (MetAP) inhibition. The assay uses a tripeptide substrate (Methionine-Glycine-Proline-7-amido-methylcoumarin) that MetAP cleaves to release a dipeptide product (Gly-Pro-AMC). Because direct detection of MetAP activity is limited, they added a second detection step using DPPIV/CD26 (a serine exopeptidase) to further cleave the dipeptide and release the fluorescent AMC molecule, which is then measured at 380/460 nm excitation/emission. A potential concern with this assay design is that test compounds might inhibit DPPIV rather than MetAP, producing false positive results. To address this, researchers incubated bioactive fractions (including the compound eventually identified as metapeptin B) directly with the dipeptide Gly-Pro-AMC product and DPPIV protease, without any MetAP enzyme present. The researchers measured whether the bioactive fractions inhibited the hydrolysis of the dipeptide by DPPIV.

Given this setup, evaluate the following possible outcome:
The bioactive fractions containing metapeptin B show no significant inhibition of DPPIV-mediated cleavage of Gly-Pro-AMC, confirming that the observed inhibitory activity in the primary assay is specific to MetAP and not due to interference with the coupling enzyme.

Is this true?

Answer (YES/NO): YES